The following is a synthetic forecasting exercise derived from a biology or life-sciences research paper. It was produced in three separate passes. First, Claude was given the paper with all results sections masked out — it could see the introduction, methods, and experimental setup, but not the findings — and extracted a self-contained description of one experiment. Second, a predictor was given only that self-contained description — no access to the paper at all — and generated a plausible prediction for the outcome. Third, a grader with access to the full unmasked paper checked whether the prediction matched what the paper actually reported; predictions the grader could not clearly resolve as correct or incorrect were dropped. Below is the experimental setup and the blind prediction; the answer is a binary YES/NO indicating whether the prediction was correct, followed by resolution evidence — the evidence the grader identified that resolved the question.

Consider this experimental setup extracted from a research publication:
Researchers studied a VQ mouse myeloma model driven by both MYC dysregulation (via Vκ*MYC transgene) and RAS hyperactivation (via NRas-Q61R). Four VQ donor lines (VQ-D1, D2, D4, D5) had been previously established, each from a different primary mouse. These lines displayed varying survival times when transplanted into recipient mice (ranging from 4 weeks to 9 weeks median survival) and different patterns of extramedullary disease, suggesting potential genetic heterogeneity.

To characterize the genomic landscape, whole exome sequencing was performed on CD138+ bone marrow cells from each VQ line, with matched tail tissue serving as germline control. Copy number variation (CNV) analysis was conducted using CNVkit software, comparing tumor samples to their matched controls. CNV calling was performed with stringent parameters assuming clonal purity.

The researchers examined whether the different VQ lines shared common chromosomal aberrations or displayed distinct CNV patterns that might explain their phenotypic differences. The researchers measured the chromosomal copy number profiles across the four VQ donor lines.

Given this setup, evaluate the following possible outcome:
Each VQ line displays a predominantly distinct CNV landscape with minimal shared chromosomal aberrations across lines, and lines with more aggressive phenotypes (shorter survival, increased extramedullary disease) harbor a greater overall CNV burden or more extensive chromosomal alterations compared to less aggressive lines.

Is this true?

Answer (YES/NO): NO